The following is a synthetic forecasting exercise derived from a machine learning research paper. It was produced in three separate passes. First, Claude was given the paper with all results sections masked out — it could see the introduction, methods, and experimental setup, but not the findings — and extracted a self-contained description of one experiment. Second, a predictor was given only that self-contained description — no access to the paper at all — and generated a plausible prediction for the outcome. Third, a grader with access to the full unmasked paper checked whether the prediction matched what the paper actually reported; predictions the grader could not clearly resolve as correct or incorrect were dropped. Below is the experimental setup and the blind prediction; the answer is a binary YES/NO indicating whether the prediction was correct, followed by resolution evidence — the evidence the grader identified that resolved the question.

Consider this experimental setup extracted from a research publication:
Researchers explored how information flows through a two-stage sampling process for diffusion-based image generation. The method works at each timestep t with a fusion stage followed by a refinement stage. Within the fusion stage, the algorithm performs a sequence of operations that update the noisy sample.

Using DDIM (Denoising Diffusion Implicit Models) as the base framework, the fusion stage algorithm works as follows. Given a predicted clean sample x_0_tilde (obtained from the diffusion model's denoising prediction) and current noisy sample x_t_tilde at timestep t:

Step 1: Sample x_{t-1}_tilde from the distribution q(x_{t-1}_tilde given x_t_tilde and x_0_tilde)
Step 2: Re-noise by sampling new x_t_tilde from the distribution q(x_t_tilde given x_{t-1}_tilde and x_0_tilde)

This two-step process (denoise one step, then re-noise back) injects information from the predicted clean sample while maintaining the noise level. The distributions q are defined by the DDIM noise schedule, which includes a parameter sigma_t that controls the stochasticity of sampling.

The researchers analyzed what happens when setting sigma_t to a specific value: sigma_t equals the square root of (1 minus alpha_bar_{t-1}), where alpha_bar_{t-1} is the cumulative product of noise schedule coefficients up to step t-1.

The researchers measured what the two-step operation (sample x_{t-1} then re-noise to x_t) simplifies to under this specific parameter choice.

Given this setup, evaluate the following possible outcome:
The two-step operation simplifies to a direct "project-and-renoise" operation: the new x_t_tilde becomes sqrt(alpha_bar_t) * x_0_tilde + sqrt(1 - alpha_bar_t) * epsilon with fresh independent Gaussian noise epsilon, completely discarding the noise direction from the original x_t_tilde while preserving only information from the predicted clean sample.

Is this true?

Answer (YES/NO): YES